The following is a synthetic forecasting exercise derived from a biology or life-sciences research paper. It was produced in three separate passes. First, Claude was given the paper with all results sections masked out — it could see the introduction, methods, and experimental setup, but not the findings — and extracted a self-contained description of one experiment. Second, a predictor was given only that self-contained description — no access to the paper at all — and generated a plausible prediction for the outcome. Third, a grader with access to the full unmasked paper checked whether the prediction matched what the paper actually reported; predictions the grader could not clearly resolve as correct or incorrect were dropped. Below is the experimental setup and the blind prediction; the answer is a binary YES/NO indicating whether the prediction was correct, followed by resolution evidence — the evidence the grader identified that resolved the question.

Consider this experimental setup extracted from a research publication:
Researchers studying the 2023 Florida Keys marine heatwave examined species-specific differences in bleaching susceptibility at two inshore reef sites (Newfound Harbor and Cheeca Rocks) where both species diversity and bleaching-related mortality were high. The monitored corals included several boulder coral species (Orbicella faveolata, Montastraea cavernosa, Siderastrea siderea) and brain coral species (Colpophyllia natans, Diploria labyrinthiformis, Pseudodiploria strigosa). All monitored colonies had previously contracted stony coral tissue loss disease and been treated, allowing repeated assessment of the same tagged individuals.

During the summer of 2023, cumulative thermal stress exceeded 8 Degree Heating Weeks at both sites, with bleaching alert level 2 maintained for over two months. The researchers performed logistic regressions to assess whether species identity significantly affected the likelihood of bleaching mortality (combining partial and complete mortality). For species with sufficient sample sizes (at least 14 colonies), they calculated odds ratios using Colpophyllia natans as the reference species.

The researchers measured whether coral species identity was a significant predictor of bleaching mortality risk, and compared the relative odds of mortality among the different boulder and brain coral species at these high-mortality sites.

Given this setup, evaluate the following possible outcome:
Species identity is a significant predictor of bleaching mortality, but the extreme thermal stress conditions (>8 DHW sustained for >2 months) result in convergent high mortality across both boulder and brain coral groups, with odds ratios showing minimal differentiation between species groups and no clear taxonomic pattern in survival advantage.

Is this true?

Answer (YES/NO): NO